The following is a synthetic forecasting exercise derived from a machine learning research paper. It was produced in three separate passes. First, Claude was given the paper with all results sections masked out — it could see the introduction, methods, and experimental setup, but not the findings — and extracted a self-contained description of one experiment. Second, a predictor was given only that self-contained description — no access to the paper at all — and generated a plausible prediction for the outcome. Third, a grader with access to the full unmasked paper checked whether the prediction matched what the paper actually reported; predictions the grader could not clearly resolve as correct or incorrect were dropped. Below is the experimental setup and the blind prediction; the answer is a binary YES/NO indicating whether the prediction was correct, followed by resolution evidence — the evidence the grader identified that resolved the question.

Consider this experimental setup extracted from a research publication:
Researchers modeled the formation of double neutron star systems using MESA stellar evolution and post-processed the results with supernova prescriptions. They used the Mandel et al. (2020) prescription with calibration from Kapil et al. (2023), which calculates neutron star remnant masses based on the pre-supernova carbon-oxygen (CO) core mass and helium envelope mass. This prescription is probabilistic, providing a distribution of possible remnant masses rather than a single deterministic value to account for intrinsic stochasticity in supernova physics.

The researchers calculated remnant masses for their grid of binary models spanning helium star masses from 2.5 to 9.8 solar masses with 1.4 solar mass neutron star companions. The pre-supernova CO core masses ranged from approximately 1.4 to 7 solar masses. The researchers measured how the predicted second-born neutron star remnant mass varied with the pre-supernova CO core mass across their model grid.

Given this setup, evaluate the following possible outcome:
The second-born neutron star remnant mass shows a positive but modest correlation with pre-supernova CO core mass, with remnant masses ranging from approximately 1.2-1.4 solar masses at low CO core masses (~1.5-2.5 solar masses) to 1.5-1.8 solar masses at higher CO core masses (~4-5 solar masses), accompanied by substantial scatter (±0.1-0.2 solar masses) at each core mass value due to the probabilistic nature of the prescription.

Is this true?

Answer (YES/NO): NO